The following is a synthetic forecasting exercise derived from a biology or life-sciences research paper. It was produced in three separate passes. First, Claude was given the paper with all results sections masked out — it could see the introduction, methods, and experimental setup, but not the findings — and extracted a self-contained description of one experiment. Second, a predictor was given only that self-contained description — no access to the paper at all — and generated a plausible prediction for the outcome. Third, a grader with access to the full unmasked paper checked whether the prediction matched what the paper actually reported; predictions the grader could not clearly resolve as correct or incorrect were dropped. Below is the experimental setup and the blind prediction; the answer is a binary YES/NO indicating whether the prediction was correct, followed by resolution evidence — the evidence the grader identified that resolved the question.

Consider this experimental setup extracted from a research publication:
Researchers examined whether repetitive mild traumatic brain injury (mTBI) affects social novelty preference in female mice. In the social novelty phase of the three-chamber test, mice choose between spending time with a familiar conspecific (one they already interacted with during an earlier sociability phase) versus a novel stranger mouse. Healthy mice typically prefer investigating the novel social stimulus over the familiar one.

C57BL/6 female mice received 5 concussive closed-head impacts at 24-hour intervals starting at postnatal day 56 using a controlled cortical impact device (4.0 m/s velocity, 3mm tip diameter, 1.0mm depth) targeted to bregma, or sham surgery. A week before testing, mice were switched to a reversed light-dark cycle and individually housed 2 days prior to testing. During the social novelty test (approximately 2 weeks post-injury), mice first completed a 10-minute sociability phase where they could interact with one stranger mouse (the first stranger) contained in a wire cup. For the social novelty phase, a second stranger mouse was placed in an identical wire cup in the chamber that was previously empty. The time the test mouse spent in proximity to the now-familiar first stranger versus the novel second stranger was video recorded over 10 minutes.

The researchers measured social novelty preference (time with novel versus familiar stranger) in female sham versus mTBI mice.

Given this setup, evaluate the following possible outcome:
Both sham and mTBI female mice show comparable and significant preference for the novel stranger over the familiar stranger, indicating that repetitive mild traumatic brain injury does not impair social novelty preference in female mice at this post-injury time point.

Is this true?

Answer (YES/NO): YES